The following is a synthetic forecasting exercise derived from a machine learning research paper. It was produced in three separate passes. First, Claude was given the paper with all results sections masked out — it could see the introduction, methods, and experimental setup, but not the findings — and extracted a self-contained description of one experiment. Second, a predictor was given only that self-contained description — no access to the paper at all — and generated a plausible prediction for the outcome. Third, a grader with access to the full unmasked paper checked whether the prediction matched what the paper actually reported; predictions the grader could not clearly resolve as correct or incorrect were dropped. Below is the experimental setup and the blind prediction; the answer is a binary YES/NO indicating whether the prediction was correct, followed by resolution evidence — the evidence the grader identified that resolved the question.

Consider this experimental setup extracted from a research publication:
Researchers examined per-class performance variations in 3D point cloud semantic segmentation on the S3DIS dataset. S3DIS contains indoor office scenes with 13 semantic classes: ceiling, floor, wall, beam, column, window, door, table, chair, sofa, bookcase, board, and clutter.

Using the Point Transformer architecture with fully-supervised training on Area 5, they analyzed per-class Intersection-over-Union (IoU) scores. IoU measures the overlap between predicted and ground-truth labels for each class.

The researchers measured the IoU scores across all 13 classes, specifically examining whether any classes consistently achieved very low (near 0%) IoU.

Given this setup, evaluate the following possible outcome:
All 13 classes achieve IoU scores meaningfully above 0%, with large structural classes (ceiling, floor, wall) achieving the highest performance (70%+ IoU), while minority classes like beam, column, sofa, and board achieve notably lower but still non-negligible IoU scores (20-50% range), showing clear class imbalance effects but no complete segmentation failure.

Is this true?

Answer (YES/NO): NO